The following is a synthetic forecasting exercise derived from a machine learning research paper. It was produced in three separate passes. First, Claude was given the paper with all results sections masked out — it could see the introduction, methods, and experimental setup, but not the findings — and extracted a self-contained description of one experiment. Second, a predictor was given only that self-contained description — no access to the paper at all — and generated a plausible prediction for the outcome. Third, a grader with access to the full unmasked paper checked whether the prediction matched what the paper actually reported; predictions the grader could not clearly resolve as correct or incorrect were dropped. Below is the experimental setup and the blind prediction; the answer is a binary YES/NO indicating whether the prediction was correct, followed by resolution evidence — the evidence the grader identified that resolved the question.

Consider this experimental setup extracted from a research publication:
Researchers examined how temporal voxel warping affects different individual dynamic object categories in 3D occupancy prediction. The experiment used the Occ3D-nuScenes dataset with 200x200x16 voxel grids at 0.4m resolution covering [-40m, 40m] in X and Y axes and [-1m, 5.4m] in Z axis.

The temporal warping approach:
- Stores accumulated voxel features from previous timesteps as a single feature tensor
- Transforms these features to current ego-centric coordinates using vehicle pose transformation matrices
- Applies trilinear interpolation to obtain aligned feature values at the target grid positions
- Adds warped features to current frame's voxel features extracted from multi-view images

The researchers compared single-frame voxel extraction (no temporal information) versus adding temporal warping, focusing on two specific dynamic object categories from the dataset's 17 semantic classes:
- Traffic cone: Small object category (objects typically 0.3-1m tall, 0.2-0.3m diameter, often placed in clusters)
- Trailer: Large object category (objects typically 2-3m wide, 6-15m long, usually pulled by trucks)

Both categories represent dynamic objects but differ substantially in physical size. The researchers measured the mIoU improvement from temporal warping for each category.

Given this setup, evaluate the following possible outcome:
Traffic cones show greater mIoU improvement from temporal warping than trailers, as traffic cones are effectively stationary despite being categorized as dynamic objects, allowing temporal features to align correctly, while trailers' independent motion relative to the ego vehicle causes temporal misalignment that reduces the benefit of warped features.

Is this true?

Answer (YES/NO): YES